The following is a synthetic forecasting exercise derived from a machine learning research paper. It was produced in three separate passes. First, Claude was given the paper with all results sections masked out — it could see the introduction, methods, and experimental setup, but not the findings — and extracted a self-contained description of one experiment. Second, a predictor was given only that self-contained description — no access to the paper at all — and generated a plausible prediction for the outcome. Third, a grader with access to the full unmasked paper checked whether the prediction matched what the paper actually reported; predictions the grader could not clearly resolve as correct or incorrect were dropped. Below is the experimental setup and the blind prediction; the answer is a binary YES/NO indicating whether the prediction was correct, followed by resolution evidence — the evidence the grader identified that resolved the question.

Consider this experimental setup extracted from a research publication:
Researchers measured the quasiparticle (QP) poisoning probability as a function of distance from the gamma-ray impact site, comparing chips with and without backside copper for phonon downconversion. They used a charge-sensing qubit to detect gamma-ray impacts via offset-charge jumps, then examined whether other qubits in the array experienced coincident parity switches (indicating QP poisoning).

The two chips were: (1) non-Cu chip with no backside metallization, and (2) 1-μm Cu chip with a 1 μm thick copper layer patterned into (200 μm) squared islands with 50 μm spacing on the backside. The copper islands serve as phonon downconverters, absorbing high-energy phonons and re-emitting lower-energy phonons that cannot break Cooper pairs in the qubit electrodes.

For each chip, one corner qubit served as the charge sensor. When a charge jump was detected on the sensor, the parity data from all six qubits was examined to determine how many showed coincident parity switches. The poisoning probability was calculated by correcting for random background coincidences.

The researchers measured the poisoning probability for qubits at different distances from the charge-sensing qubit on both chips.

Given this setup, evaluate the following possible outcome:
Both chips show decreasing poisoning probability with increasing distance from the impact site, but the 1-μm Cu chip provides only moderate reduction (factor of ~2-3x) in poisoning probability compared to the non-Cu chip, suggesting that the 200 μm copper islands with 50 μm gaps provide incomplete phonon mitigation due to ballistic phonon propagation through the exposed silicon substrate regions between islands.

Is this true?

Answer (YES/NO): NO